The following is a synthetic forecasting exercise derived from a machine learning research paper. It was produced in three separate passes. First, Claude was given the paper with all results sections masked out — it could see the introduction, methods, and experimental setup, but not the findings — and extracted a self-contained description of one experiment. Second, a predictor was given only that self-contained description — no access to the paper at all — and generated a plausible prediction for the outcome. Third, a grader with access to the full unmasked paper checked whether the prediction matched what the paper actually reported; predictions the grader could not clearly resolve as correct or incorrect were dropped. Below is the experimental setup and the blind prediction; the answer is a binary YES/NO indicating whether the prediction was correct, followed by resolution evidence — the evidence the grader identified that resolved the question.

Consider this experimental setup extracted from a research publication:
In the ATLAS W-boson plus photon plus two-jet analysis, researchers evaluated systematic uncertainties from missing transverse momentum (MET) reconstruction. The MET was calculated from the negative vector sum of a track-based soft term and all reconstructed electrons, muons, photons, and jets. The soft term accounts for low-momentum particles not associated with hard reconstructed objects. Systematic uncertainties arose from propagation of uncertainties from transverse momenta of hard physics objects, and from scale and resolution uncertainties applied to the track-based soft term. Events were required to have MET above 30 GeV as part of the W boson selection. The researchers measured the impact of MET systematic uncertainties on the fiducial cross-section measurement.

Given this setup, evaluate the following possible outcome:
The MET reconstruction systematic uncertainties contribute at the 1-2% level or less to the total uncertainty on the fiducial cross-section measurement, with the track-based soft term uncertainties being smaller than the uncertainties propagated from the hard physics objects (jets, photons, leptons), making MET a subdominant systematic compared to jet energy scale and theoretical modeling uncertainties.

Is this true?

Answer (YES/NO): YES